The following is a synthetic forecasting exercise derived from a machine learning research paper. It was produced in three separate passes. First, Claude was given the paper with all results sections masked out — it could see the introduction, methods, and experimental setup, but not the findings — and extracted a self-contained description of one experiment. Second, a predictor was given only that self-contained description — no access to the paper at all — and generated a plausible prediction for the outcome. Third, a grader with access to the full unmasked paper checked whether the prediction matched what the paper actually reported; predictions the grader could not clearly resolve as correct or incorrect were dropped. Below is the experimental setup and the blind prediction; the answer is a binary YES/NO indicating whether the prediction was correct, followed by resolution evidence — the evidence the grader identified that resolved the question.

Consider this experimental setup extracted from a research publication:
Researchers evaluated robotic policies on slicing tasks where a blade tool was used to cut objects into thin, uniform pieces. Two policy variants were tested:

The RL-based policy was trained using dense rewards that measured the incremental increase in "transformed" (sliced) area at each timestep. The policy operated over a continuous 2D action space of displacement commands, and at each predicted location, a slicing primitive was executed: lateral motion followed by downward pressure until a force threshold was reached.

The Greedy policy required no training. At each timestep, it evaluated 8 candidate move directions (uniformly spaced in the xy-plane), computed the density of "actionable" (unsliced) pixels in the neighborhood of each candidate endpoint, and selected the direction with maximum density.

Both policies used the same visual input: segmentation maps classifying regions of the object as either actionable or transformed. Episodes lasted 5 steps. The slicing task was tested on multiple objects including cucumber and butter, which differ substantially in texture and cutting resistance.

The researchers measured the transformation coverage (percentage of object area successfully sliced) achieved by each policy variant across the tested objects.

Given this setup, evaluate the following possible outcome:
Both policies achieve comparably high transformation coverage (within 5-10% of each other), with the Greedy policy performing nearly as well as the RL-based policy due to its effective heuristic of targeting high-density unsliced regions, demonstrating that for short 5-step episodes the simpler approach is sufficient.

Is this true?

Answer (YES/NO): NO